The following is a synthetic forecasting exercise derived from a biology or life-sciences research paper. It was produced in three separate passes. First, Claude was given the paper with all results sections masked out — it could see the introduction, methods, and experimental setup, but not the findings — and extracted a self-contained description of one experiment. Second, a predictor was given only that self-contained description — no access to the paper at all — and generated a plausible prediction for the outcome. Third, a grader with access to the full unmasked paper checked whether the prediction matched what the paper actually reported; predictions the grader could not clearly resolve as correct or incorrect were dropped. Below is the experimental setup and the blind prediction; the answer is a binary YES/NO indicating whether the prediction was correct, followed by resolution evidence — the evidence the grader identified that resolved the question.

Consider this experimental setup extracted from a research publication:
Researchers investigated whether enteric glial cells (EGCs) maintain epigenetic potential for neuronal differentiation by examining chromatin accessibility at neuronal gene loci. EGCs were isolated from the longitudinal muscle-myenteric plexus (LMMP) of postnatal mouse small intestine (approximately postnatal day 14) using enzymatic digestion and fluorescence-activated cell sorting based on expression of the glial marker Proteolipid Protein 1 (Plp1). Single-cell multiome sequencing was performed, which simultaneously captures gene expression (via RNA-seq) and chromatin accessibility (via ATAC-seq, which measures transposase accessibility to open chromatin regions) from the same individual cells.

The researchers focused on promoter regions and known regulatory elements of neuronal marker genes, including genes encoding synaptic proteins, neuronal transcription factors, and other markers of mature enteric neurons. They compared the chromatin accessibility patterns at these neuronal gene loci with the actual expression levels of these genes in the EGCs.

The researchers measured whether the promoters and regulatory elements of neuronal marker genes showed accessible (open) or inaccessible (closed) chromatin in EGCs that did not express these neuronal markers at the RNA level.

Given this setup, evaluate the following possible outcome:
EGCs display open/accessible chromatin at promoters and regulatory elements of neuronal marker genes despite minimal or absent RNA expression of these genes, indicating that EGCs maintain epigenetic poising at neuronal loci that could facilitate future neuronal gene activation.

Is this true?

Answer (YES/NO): YES